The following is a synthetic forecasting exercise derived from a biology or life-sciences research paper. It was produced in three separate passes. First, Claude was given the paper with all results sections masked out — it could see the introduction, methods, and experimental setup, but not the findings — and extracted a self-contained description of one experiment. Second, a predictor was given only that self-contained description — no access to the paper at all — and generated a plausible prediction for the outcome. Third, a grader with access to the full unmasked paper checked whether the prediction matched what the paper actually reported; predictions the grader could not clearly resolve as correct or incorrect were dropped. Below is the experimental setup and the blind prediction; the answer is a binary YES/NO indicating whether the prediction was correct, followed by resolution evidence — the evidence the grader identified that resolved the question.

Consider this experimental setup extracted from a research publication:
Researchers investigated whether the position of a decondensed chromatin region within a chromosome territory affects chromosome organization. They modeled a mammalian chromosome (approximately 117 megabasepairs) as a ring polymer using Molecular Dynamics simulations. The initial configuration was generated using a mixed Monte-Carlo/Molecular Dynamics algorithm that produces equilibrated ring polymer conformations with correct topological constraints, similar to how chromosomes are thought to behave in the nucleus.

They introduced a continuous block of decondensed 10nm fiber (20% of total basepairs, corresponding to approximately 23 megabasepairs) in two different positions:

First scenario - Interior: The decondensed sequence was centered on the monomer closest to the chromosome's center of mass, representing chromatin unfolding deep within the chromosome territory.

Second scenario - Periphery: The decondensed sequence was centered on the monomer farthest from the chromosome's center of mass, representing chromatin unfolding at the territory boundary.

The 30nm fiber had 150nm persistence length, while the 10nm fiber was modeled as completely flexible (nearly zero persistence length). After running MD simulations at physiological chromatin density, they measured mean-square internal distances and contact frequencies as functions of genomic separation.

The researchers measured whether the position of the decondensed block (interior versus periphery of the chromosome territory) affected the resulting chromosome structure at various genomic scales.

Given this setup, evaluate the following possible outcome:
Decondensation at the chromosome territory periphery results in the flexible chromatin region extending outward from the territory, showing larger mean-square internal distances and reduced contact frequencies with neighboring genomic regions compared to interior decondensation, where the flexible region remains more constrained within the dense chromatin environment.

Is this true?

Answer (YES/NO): NO